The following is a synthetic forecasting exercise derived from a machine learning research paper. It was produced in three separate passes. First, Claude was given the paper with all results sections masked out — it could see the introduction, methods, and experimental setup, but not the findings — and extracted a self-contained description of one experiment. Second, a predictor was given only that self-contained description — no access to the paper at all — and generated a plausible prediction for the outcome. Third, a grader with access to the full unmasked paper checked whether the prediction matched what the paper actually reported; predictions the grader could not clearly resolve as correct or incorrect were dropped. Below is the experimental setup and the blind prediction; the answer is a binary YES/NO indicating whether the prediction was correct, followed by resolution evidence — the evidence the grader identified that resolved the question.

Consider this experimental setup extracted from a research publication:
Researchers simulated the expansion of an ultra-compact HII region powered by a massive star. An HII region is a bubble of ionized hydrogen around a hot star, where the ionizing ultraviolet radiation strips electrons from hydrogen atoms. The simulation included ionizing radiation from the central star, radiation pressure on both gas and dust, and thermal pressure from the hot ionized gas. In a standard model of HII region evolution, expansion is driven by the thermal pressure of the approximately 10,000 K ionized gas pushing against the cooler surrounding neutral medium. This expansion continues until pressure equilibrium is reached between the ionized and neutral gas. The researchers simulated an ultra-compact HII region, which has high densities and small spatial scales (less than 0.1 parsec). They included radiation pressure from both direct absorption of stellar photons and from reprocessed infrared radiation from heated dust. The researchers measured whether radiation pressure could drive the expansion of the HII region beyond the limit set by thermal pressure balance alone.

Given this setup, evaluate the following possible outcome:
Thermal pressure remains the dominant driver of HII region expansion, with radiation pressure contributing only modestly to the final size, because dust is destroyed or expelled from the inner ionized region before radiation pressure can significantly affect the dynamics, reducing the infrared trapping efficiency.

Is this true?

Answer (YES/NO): NO